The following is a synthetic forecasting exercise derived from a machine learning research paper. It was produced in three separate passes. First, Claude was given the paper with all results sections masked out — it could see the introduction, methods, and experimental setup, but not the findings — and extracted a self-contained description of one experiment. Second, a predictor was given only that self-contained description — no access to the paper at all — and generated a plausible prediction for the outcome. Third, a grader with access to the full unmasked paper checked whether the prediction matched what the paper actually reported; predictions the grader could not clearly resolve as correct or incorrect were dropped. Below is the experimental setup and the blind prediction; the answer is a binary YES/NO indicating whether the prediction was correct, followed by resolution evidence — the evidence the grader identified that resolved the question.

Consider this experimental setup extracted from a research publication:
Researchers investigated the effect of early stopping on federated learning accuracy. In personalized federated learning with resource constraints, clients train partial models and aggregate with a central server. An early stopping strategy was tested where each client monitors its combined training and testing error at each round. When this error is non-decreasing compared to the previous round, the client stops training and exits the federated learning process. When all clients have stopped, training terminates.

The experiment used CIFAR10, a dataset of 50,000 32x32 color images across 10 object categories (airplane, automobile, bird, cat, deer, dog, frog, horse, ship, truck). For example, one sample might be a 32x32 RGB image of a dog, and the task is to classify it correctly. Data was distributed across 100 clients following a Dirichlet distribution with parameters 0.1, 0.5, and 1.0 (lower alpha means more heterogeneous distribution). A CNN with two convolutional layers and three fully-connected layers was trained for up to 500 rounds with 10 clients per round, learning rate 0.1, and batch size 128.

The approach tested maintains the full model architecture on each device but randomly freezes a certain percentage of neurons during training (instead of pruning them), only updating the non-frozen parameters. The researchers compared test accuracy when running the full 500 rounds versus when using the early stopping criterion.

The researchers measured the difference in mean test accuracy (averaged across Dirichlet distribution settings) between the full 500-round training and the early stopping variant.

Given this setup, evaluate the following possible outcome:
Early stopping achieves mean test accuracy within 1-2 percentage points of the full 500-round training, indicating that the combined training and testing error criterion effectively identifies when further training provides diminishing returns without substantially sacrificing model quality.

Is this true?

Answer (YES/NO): NO